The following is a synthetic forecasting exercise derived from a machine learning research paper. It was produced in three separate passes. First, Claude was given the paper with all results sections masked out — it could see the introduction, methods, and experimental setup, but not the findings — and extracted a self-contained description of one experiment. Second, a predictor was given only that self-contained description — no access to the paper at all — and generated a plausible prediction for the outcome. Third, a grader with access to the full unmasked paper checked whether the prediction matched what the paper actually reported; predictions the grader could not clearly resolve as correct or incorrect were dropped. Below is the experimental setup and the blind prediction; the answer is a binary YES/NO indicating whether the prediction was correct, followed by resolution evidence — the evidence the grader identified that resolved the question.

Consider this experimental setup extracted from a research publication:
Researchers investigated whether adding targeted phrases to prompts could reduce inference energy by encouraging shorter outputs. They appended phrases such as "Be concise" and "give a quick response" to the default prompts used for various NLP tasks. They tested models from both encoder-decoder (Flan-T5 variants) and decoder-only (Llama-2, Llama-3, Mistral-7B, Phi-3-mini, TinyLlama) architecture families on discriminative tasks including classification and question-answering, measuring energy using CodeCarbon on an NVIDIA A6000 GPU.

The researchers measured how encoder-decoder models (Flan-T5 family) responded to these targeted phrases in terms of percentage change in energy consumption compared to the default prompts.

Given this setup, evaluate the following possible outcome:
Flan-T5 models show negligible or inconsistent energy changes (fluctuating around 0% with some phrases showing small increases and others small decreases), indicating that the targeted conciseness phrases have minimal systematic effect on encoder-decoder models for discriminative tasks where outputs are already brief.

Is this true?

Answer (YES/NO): YES